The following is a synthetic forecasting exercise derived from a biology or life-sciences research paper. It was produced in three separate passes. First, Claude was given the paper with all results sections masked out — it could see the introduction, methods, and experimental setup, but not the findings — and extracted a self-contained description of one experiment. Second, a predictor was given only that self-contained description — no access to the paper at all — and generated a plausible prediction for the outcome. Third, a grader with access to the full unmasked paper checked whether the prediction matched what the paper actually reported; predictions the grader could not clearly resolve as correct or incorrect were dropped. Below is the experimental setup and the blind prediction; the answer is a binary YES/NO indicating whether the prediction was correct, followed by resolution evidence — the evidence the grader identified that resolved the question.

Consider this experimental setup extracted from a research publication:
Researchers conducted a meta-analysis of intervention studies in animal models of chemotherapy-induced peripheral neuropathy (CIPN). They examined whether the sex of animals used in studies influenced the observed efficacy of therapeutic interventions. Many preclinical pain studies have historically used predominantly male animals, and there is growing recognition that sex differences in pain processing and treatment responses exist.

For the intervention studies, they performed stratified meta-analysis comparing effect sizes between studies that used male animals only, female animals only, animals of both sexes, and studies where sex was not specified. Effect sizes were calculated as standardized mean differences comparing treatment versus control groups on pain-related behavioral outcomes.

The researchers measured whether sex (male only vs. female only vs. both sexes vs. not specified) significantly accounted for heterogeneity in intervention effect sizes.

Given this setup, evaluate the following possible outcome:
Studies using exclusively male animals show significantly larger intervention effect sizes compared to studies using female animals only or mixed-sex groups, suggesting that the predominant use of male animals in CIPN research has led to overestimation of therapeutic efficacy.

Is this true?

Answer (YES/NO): NO